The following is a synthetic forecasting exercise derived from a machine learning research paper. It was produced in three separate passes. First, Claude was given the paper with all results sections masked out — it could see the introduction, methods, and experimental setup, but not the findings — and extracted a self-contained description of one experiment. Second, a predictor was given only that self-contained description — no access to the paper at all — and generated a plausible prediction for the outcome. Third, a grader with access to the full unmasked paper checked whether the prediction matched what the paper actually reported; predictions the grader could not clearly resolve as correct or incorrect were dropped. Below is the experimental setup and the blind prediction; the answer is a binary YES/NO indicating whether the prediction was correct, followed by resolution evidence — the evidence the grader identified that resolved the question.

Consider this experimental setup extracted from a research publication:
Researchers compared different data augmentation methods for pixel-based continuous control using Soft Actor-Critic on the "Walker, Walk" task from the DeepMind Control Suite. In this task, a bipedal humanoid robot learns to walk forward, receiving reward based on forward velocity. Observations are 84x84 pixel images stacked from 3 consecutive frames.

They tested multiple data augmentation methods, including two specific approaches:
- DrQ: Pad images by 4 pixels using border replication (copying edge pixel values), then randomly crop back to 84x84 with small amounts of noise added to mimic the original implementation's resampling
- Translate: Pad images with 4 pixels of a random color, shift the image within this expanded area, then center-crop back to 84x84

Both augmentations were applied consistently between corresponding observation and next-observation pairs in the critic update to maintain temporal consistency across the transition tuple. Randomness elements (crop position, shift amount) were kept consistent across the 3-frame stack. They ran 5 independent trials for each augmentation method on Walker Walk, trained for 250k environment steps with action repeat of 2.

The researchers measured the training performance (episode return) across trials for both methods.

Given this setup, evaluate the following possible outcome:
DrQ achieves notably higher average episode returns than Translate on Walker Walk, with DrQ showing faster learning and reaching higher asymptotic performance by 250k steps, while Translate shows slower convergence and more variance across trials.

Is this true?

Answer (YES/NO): NO